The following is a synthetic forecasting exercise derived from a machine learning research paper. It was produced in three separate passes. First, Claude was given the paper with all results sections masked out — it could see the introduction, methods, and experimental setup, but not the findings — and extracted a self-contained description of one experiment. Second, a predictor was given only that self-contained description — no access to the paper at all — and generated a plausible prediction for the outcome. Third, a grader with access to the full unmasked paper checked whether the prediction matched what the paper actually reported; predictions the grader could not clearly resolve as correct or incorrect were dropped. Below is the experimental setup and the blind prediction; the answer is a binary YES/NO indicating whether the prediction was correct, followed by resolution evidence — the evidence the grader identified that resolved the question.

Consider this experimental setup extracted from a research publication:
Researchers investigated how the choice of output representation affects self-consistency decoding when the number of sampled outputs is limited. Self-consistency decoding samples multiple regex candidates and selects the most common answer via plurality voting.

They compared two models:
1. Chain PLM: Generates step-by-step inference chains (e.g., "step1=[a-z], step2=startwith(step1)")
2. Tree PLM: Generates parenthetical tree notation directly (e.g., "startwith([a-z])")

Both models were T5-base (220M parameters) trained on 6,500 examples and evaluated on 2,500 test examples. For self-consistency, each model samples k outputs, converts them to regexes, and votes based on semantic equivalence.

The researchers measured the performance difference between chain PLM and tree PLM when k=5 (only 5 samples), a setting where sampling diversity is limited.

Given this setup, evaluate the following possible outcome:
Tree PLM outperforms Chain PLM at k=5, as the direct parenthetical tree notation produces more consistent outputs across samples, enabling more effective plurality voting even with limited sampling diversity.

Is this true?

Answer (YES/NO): NO